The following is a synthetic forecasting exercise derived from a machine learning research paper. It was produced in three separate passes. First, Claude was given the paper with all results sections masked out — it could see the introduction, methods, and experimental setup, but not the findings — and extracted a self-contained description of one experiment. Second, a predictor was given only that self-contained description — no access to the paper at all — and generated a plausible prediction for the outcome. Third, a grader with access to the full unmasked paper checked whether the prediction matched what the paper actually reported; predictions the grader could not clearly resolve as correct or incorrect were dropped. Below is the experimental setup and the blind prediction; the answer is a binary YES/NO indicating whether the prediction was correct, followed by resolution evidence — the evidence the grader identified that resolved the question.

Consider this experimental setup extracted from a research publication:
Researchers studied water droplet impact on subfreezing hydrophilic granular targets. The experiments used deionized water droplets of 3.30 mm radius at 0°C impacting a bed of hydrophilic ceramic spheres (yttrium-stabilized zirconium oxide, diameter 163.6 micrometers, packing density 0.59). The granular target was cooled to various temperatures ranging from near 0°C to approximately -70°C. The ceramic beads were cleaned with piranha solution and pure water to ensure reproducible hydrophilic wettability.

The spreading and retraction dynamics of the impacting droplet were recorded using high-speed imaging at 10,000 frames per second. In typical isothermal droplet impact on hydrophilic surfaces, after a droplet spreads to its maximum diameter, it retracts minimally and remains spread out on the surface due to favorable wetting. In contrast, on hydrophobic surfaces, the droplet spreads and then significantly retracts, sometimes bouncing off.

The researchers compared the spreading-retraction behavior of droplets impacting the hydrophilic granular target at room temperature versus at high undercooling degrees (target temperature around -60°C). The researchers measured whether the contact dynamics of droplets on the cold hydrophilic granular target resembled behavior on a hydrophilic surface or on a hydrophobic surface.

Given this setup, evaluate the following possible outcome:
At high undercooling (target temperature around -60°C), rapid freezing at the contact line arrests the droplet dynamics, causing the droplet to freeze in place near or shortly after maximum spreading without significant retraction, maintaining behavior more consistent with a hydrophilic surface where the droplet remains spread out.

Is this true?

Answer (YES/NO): NO